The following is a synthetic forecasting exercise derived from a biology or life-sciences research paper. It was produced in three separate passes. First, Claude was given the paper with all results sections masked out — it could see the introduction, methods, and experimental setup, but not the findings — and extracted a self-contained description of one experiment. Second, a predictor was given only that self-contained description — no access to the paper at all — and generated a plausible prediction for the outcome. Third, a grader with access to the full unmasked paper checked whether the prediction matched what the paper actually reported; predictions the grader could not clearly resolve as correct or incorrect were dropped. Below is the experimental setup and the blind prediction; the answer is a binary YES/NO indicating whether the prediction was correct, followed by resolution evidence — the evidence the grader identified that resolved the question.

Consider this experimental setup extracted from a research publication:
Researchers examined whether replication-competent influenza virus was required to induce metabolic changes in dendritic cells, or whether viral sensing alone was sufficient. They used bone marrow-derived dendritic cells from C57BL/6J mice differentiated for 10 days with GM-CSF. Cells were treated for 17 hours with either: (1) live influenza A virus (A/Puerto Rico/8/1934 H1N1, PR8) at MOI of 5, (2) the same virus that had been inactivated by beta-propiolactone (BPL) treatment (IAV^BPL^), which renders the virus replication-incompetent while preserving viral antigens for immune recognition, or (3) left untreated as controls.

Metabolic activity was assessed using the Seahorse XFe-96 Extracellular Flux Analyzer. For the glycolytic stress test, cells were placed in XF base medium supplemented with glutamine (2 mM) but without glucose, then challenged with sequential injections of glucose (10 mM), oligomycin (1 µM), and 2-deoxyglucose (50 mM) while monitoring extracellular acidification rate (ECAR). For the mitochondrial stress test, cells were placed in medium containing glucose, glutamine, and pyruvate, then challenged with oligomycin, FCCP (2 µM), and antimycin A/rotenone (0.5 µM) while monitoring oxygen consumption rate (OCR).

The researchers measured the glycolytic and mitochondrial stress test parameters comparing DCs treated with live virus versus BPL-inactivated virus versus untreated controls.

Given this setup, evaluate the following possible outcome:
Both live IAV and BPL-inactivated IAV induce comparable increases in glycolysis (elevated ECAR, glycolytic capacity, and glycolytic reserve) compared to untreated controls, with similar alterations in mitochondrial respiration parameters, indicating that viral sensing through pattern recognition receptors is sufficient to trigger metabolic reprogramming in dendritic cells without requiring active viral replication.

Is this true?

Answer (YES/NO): YES